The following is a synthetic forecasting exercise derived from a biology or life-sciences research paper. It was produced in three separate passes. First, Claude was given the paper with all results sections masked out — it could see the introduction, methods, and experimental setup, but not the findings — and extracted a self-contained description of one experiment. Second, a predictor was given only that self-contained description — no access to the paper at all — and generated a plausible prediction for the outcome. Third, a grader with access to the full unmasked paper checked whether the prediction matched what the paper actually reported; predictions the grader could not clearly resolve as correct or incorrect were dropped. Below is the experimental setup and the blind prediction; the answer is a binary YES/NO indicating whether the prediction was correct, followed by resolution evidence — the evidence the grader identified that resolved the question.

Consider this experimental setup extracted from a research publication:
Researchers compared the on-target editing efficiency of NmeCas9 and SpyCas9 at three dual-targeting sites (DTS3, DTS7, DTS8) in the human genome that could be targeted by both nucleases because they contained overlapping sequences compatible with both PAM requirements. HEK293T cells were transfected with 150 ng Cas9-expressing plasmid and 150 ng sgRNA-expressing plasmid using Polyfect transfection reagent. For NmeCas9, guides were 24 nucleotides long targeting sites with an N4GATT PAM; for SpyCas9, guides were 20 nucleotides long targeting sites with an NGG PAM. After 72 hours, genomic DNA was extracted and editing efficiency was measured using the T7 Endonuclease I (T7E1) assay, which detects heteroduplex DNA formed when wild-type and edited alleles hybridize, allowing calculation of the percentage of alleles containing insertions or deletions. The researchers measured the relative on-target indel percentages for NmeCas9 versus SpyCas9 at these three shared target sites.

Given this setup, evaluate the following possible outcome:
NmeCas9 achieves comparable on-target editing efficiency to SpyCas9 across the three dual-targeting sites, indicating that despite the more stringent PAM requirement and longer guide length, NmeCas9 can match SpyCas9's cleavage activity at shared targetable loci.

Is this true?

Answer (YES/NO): YES